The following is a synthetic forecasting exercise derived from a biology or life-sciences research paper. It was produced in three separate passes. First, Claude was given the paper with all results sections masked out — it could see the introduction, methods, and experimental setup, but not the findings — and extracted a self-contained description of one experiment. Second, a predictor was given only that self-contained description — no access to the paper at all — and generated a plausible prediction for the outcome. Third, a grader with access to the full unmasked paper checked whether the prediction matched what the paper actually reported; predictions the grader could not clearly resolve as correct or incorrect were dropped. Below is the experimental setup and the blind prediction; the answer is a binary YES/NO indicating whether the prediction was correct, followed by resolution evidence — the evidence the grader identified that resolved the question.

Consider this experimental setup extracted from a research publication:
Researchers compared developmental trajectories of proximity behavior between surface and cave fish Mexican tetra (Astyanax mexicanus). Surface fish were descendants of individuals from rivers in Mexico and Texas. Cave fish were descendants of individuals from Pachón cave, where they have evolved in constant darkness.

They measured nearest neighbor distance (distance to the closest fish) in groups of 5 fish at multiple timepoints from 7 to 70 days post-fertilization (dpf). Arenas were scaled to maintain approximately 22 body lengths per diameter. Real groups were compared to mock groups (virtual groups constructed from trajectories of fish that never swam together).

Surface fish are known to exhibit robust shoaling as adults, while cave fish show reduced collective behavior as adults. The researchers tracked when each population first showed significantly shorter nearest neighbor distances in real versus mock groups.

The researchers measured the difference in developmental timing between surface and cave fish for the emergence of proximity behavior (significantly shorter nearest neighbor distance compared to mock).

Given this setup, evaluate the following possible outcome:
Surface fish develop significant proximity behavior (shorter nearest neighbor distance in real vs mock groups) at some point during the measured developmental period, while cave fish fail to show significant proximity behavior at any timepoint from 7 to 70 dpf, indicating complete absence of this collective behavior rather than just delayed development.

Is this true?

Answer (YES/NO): YES